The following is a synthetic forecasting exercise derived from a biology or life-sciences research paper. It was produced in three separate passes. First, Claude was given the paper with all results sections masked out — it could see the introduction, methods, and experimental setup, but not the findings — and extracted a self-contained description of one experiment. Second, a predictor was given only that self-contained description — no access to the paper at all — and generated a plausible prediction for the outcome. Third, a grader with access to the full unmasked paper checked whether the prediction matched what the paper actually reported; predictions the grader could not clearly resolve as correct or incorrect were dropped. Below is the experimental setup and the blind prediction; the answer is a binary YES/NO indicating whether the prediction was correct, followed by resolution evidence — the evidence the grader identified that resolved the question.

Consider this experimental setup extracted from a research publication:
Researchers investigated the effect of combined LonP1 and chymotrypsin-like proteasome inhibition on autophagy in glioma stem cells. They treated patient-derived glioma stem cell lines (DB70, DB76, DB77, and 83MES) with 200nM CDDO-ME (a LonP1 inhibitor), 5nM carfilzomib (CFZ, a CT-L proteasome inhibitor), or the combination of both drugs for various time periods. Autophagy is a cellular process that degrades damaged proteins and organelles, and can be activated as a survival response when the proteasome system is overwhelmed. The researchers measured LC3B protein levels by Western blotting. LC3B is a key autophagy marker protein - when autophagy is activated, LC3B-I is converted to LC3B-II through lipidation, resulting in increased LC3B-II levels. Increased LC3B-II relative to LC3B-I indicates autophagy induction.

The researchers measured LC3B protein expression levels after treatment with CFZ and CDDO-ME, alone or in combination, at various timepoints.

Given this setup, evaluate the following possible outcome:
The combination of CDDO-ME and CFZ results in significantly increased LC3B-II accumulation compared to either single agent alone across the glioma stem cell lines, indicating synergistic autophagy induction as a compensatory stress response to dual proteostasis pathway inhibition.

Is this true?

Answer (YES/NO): NO